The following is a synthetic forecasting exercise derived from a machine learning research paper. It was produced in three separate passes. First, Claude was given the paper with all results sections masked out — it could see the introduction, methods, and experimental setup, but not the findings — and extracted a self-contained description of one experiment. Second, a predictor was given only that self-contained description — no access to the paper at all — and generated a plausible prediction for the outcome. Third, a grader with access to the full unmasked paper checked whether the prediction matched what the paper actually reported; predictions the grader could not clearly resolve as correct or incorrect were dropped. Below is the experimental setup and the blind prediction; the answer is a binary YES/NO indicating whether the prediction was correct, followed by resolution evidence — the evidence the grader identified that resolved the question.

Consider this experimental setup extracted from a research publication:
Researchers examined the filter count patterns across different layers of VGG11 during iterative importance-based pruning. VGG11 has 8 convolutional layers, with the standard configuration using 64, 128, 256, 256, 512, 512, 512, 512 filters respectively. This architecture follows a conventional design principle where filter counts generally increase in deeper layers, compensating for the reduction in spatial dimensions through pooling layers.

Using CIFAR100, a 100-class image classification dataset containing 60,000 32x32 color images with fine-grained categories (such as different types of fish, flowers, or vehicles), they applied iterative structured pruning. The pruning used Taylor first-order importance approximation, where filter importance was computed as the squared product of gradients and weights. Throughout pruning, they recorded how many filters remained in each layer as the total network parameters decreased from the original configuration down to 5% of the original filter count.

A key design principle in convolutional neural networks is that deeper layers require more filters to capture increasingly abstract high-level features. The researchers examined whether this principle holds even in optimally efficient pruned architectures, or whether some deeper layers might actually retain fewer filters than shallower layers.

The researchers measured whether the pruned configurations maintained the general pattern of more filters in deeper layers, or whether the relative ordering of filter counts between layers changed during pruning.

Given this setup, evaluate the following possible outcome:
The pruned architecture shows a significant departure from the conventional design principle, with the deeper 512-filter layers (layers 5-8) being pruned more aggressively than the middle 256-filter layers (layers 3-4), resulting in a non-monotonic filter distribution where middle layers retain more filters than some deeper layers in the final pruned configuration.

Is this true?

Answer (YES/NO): NO